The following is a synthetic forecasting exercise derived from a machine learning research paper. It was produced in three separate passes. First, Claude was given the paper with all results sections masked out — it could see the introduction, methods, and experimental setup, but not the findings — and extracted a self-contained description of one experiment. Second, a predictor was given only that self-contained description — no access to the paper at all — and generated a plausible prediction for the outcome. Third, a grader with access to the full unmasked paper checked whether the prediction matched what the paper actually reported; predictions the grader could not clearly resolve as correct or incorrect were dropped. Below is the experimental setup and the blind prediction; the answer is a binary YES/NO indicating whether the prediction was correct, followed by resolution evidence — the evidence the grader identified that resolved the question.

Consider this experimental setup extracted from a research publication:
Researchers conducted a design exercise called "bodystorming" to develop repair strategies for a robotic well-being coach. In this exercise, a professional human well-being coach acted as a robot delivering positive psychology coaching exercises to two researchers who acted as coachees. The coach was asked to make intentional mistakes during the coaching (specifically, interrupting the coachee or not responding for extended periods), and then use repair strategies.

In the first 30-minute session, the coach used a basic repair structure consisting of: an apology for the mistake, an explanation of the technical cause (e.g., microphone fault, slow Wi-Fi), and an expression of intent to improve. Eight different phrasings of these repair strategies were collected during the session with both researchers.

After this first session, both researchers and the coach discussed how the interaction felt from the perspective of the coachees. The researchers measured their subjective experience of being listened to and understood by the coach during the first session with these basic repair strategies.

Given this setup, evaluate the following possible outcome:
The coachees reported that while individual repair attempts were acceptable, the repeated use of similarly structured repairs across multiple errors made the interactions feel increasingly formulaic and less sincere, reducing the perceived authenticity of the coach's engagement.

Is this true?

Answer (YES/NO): NO